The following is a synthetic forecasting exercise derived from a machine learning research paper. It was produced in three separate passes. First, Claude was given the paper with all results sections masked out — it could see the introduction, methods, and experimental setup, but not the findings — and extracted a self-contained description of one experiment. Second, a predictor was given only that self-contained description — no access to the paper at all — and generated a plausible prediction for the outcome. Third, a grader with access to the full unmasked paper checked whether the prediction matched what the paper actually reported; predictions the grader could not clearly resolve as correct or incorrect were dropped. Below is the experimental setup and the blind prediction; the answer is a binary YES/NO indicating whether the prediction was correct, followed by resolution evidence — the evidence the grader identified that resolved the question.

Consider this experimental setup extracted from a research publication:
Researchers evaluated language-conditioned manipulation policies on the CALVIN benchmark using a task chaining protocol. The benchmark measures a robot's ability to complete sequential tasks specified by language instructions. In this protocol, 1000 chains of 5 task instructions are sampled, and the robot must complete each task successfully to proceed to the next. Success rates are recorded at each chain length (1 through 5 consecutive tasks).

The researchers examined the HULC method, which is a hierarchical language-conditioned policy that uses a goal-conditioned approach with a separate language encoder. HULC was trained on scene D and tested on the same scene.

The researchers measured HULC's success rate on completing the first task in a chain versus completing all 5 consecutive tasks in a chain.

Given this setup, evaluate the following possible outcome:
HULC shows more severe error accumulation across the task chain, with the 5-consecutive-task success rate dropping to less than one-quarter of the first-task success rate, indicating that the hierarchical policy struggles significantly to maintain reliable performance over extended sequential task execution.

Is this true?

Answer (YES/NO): NO